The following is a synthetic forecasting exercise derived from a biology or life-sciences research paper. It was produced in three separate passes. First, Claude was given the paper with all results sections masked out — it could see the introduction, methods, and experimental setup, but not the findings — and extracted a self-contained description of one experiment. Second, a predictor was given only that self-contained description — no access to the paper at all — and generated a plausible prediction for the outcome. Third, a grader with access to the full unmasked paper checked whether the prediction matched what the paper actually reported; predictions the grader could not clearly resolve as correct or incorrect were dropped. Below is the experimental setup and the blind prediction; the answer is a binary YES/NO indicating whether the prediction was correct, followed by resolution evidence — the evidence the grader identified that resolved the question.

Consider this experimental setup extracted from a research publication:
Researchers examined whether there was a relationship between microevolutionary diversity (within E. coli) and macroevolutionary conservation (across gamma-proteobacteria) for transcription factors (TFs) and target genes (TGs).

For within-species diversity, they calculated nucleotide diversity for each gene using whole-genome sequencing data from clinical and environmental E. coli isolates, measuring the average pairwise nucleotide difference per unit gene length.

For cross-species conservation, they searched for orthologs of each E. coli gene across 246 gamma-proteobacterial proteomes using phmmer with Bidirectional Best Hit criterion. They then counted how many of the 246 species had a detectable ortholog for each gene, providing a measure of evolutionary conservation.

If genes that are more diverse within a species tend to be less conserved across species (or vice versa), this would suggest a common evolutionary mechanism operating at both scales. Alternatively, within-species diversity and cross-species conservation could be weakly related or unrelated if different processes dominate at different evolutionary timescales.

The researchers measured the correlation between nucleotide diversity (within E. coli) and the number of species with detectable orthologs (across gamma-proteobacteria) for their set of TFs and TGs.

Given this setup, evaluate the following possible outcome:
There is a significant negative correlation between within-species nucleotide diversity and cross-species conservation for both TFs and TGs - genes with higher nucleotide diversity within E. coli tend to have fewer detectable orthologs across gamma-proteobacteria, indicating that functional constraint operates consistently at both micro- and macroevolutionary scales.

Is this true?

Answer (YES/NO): YES